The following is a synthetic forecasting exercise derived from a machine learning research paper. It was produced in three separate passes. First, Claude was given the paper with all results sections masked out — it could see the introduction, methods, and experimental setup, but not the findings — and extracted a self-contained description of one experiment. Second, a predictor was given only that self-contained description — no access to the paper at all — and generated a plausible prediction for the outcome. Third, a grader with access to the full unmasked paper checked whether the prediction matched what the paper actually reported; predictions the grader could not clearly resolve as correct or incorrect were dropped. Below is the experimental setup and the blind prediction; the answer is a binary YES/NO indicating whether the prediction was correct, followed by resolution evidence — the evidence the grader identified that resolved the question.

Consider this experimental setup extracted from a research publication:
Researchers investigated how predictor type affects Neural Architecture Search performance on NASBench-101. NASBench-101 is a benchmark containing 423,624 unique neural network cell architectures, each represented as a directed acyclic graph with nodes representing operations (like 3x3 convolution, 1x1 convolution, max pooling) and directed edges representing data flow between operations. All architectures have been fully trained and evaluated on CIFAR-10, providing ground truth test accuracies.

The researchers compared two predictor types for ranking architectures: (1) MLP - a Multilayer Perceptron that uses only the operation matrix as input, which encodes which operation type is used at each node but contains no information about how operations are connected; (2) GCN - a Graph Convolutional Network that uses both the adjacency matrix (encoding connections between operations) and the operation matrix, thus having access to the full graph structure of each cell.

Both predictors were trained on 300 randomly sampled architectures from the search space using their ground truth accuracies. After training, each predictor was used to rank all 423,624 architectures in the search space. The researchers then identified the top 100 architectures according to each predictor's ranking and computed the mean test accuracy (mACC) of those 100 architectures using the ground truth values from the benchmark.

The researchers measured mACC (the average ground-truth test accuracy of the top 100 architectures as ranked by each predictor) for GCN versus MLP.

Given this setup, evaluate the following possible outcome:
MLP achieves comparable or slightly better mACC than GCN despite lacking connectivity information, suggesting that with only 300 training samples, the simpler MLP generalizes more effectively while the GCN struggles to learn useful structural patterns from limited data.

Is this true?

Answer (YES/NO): YES